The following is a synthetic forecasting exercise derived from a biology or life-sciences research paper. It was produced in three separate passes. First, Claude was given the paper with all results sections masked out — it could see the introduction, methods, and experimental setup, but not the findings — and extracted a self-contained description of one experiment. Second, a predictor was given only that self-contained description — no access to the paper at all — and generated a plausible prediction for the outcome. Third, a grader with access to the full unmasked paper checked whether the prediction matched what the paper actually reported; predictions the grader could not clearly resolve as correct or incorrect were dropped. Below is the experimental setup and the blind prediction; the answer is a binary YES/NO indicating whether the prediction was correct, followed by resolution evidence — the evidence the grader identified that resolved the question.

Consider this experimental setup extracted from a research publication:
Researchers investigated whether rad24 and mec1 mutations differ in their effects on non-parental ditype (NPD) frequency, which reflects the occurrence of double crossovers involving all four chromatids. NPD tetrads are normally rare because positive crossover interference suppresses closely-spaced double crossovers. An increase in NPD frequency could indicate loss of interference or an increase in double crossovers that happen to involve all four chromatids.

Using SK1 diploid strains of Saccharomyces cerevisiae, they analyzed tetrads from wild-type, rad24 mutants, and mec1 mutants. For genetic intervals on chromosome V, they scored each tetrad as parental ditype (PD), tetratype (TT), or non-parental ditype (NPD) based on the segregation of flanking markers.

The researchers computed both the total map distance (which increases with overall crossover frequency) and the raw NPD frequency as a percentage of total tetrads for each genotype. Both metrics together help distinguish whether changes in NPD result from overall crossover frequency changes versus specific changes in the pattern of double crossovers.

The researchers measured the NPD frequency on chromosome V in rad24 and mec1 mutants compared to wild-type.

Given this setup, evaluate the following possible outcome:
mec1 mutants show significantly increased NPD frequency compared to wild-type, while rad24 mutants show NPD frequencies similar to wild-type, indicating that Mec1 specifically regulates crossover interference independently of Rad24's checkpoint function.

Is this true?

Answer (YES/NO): NO